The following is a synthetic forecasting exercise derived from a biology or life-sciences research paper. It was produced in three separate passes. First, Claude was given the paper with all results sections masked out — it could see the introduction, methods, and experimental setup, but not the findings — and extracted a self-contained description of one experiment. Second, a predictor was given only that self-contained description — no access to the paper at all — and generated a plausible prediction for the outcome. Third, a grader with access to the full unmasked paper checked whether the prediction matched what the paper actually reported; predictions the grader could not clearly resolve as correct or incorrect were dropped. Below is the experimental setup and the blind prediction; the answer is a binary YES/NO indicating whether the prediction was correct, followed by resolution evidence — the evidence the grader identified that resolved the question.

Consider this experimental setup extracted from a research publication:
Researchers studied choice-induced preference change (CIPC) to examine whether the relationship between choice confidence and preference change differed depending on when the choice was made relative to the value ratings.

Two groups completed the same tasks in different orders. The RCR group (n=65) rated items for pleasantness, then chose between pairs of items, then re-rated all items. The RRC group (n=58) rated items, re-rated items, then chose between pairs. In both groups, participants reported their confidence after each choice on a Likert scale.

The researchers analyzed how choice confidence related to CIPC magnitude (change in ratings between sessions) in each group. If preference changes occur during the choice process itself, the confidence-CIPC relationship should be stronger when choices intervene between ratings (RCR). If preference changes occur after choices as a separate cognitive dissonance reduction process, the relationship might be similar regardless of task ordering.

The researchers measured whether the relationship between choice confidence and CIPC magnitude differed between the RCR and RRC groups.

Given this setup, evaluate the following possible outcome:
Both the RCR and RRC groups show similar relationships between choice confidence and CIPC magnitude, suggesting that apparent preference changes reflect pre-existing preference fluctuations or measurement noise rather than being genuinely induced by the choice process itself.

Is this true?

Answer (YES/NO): NO